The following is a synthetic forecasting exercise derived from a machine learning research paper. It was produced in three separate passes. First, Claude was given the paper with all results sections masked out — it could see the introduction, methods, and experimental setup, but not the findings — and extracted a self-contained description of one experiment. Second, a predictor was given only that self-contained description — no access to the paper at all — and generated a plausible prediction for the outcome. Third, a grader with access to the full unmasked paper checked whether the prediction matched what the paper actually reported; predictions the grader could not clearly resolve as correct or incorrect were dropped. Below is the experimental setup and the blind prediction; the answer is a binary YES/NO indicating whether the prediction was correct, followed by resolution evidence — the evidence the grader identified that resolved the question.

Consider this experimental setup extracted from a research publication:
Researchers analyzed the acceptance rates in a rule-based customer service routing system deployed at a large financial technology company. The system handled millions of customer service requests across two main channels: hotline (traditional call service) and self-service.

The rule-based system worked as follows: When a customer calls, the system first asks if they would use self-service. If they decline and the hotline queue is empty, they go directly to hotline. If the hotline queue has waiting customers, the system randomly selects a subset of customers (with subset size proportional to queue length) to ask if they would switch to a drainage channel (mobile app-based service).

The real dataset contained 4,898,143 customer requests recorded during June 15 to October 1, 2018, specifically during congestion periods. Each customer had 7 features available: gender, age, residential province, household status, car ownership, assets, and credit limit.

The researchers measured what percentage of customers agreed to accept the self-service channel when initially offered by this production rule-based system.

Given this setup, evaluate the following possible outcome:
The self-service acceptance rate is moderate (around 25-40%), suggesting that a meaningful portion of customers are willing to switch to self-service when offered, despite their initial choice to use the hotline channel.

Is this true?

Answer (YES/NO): NO